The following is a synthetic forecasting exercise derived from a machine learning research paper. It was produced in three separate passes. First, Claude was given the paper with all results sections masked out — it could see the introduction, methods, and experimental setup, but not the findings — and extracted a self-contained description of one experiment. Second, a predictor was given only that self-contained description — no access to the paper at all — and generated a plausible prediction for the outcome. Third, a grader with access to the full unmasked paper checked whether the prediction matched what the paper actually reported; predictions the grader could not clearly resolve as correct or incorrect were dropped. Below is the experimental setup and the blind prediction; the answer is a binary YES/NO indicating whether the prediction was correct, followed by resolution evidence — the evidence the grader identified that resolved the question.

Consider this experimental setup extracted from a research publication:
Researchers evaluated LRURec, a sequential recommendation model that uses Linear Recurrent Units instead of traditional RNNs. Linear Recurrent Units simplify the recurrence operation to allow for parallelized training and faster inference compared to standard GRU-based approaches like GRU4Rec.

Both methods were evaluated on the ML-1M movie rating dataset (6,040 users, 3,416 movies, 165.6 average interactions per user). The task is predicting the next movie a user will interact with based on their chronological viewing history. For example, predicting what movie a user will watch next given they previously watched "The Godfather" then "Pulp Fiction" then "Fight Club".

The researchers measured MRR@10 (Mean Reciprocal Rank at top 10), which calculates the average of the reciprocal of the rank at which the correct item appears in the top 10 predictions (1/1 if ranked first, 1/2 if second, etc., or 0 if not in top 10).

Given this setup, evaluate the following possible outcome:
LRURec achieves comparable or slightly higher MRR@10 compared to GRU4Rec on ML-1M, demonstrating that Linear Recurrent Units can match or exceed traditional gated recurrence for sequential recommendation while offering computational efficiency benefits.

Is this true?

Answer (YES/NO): YES